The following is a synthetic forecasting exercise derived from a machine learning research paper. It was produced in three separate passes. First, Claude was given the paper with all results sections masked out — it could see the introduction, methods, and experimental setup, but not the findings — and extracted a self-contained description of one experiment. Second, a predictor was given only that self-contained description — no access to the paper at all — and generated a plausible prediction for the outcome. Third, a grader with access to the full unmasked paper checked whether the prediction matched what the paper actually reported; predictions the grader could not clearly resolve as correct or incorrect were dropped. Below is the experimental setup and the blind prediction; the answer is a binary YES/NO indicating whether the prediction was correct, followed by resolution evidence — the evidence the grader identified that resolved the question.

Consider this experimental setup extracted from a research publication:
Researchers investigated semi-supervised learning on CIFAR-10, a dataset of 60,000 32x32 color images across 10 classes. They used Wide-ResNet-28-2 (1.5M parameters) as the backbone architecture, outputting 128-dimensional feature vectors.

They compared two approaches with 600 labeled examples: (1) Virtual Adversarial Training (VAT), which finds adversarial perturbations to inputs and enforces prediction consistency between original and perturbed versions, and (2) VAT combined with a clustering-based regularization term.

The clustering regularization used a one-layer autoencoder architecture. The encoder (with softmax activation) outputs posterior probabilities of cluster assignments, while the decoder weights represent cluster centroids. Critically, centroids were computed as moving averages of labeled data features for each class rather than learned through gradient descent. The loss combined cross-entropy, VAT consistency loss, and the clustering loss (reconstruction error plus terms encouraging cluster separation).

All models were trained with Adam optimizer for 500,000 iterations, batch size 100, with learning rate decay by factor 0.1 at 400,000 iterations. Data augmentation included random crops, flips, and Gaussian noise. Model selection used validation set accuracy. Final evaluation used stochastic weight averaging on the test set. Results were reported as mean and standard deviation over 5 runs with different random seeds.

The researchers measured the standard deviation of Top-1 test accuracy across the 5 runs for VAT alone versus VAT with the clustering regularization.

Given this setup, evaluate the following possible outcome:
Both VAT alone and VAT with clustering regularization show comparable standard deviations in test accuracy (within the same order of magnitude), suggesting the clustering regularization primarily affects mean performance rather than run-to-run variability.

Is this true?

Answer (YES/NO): NO